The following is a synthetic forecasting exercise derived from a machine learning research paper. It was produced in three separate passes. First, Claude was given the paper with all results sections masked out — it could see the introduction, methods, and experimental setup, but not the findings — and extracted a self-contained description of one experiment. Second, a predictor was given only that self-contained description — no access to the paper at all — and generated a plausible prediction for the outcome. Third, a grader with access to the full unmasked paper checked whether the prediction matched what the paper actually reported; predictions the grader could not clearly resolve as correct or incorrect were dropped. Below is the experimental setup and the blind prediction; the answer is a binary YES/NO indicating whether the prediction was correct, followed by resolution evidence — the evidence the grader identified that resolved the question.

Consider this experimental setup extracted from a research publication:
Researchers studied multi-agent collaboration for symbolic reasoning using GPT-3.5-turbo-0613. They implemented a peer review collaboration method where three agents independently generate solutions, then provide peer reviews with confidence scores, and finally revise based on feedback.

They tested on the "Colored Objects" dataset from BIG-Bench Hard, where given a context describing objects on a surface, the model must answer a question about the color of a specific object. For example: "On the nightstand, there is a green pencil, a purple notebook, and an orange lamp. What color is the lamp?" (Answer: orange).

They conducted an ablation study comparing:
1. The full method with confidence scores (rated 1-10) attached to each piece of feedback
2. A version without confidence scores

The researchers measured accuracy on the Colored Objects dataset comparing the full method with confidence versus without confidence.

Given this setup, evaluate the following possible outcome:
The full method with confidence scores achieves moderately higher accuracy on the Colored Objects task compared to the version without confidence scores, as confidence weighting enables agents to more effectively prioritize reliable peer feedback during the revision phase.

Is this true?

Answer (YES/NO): NO